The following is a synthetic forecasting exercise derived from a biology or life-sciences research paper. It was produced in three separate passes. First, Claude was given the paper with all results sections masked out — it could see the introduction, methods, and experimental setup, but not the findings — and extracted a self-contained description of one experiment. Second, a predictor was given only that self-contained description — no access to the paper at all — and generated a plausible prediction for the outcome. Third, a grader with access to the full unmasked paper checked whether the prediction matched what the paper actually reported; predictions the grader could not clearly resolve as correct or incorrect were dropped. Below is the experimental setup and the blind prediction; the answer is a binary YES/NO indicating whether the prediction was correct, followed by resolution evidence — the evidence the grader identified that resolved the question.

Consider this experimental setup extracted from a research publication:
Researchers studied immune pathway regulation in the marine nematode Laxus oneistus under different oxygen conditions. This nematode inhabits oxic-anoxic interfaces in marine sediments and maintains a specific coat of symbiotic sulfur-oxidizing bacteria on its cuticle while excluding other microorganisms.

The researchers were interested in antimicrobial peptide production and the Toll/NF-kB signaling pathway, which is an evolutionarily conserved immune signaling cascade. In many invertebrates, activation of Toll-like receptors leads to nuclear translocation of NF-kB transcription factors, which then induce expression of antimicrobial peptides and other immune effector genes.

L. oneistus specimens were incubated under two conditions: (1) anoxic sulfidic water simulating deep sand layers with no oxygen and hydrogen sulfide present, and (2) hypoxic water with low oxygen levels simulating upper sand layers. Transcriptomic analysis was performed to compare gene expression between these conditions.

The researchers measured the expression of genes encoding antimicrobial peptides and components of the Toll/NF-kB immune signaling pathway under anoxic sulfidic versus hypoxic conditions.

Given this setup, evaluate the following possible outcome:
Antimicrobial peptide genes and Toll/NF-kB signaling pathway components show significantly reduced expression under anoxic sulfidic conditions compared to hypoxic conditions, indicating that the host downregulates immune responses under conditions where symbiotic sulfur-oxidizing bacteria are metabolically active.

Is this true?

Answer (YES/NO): YES